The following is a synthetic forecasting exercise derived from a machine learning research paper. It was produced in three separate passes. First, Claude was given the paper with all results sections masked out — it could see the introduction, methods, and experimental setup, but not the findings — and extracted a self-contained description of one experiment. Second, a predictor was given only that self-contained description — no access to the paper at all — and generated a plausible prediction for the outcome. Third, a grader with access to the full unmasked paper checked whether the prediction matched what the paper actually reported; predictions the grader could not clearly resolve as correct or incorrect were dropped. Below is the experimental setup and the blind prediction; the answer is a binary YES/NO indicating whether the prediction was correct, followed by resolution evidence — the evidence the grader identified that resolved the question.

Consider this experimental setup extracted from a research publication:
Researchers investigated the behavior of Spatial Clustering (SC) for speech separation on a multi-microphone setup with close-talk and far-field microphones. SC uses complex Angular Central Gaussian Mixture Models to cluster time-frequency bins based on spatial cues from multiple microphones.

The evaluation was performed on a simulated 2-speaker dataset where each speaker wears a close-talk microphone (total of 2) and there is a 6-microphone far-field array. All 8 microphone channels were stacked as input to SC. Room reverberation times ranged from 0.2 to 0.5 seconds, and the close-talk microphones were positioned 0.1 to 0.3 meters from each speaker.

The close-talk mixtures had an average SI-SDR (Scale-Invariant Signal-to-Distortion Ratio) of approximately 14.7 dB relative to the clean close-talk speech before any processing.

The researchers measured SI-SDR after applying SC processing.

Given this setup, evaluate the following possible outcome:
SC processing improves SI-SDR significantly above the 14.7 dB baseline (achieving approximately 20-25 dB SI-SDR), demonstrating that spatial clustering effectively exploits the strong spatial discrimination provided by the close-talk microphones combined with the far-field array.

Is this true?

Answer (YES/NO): NO